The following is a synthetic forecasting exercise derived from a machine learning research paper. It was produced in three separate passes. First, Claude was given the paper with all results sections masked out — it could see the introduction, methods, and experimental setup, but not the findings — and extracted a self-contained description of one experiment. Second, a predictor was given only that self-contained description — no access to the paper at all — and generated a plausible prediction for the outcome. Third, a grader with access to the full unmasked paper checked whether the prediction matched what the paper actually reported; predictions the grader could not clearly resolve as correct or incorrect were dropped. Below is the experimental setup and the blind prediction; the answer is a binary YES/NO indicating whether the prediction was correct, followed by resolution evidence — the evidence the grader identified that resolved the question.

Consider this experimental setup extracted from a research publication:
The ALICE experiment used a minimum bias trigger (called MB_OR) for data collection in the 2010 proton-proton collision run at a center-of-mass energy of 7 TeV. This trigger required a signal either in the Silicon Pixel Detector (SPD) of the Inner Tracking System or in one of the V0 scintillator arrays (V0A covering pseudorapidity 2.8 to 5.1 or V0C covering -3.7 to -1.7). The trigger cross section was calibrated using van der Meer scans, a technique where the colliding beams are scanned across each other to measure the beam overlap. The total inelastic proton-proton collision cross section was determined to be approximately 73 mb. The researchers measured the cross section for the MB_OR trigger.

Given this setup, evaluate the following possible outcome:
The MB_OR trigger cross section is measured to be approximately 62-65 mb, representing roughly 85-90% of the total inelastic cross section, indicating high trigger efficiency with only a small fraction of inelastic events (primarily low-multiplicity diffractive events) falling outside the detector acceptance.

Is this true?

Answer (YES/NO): YES